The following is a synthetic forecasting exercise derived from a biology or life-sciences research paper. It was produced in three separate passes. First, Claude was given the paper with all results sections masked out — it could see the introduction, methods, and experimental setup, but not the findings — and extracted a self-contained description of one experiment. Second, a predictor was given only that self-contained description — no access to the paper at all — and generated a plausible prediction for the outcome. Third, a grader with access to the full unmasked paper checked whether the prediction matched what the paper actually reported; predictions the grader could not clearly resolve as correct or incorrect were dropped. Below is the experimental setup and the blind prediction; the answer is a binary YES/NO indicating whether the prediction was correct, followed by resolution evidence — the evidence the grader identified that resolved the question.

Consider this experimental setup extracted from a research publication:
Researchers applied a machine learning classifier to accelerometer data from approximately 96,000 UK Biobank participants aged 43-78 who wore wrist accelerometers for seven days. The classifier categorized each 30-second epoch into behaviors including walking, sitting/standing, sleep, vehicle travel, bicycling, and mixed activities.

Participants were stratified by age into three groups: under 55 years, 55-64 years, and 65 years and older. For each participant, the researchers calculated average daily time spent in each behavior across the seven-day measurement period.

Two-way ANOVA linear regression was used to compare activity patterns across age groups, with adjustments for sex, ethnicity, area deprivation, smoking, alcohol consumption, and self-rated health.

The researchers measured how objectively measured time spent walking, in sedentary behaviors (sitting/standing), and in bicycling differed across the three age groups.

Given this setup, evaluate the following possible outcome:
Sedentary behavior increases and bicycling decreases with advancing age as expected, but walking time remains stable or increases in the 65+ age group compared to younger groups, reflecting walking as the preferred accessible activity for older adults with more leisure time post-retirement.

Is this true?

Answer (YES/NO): NO